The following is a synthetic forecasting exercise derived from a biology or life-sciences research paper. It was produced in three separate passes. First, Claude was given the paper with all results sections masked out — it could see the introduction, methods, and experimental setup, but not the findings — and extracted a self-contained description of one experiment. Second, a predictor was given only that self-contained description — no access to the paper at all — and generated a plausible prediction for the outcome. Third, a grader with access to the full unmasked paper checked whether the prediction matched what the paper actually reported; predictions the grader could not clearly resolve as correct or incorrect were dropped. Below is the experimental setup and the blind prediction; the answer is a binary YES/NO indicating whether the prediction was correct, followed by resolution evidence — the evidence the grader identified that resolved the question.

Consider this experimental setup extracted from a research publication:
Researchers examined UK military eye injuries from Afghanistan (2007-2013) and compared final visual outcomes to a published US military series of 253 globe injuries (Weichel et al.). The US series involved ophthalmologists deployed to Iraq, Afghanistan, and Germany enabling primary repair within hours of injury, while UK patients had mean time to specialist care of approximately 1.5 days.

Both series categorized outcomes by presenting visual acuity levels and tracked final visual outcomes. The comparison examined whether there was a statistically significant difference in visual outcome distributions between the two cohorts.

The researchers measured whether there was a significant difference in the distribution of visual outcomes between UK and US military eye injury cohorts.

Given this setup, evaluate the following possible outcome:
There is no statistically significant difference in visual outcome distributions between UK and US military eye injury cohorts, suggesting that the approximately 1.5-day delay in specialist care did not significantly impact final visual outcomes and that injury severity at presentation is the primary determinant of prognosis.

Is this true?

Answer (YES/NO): NO